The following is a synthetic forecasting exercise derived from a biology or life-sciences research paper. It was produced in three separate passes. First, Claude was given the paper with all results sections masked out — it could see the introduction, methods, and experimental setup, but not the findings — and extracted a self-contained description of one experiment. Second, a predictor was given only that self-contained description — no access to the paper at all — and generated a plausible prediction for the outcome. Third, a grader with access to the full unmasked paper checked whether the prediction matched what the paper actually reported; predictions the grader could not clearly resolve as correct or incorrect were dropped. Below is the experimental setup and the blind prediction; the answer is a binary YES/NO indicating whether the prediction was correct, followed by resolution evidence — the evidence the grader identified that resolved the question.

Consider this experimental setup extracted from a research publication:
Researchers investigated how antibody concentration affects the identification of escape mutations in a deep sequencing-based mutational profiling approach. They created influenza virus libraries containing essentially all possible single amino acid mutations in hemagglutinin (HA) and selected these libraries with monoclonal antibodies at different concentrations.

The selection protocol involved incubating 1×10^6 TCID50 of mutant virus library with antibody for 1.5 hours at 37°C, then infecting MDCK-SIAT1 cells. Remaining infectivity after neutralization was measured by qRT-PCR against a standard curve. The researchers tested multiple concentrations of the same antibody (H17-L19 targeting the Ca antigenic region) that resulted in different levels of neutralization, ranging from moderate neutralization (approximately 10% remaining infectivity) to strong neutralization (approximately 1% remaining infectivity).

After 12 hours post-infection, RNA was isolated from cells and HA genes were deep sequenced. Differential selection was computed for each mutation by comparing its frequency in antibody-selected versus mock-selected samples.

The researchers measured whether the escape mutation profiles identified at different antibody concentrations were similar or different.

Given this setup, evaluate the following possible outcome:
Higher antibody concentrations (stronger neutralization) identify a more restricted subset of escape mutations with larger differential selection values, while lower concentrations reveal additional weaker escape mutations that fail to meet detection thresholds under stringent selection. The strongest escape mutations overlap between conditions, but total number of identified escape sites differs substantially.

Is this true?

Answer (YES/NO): NO